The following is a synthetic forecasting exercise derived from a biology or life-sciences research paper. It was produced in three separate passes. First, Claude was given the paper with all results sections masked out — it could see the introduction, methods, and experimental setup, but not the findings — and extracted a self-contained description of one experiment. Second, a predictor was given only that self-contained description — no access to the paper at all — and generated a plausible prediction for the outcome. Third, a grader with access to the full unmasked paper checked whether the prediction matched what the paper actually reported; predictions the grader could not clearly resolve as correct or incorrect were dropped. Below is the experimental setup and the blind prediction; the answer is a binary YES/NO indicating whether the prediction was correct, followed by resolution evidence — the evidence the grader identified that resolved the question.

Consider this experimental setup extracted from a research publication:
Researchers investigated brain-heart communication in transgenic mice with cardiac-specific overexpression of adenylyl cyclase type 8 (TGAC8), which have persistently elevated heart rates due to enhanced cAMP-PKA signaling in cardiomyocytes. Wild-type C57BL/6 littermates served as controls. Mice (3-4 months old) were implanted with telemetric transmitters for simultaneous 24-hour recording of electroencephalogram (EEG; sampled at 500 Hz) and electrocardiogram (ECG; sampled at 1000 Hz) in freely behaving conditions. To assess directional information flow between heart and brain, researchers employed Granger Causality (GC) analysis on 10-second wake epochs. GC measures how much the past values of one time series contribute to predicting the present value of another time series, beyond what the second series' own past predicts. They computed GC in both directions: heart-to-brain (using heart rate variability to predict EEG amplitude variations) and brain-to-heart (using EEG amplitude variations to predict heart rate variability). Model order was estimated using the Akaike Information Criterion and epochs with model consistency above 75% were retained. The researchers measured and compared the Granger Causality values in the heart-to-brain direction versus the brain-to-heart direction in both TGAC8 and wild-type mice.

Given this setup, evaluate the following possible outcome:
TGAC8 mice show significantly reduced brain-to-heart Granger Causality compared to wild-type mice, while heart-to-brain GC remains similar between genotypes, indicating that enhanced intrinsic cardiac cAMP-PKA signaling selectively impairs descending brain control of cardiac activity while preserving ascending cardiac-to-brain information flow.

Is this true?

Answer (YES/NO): NO